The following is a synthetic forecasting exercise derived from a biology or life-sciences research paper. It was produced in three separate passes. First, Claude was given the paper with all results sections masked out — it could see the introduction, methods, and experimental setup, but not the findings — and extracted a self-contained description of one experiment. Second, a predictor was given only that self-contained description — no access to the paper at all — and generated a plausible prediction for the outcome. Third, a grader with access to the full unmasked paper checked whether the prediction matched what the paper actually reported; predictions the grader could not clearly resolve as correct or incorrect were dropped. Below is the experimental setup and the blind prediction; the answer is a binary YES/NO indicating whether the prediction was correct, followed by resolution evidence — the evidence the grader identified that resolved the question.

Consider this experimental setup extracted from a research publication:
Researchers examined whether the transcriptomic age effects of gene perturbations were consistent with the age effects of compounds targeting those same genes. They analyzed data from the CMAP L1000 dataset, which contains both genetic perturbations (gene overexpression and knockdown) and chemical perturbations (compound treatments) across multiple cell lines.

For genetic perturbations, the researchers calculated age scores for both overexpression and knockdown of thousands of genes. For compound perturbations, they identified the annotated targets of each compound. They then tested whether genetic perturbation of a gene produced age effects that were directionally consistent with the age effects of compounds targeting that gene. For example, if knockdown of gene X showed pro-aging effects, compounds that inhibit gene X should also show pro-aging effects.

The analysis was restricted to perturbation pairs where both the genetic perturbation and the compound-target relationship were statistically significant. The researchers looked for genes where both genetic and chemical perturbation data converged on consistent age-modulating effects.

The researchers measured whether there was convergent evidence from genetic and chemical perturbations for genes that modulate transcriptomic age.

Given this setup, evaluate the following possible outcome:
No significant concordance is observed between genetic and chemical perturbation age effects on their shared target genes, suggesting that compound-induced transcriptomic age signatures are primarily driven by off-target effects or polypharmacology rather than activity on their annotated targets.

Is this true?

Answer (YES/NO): NO